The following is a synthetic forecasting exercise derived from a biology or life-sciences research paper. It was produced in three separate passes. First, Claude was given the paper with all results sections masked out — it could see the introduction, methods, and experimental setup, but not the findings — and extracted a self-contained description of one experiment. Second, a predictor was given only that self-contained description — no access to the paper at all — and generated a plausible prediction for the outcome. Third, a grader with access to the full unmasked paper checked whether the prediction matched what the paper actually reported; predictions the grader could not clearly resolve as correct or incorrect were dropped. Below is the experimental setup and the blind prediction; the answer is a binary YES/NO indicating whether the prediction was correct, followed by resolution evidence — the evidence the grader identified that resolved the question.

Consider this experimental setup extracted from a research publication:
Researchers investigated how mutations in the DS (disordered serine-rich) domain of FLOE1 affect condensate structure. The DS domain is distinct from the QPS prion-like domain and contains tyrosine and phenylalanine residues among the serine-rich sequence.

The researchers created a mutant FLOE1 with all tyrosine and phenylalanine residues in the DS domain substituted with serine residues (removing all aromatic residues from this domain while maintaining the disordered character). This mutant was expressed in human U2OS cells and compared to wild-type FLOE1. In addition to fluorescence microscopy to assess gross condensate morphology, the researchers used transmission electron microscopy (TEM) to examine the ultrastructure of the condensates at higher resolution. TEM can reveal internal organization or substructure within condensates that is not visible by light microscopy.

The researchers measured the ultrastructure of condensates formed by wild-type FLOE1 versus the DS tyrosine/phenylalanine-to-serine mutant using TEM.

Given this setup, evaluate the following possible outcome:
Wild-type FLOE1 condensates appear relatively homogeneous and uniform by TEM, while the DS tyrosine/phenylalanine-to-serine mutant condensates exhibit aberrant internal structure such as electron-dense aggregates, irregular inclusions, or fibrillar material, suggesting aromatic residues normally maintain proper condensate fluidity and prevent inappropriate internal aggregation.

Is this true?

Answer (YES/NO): YES